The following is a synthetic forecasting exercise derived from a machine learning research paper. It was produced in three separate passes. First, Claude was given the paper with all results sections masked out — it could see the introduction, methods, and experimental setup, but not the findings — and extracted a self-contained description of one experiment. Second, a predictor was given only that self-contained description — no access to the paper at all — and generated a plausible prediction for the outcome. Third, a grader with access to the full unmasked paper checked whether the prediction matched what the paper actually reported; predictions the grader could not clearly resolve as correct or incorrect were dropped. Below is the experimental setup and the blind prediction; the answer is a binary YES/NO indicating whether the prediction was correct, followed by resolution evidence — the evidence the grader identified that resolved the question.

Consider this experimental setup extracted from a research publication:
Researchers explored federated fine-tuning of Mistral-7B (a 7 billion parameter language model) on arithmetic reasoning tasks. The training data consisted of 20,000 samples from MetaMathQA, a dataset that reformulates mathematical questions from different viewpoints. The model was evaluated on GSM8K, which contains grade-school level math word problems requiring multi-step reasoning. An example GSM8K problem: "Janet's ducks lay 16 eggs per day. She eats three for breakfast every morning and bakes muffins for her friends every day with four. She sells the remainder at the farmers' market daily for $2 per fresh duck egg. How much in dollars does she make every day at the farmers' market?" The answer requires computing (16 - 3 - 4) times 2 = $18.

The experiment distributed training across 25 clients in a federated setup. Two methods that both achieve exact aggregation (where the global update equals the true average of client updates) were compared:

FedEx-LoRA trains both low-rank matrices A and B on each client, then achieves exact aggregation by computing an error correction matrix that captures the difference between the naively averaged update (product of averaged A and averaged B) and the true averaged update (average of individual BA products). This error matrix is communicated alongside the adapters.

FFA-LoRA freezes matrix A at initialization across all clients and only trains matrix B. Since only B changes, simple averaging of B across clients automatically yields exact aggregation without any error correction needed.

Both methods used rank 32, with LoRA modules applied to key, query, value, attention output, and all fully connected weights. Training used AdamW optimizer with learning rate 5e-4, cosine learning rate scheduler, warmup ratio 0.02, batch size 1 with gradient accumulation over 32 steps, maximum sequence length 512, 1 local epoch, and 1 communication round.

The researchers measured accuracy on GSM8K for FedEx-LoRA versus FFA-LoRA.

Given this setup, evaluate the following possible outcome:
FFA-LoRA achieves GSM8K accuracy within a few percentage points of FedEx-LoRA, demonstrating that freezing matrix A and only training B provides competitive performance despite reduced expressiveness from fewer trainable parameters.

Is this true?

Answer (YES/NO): YES